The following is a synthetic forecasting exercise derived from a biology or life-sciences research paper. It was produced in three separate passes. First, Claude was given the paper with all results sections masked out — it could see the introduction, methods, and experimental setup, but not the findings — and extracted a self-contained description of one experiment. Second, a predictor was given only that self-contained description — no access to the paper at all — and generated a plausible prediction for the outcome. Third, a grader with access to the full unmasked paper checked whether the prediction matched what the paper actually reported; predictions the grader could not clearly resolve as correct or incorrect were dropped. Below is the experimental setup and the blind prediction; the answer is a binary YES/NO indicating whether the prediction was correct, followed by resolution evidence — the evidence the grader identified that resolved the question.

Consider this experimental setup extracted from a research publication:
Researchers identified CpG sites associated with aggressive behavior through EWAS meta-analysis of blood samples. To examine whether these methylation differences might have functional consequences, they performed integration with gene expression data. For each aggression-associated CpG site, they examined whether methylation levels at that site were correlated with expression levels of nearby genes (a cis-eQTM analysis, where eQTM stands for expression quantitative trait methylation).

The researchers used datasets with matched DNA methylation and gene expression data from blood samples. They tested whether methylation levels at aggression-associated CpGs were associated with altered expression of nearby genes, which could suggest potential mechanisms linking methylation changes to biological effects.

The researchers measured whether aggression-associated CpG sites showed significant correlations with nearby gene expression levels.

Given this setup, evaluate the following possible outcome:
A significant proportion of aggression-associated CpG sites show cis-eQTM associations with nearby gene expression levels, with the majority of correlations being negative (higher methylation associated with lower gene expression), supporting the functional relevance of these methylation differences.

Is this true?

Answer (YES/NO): YES